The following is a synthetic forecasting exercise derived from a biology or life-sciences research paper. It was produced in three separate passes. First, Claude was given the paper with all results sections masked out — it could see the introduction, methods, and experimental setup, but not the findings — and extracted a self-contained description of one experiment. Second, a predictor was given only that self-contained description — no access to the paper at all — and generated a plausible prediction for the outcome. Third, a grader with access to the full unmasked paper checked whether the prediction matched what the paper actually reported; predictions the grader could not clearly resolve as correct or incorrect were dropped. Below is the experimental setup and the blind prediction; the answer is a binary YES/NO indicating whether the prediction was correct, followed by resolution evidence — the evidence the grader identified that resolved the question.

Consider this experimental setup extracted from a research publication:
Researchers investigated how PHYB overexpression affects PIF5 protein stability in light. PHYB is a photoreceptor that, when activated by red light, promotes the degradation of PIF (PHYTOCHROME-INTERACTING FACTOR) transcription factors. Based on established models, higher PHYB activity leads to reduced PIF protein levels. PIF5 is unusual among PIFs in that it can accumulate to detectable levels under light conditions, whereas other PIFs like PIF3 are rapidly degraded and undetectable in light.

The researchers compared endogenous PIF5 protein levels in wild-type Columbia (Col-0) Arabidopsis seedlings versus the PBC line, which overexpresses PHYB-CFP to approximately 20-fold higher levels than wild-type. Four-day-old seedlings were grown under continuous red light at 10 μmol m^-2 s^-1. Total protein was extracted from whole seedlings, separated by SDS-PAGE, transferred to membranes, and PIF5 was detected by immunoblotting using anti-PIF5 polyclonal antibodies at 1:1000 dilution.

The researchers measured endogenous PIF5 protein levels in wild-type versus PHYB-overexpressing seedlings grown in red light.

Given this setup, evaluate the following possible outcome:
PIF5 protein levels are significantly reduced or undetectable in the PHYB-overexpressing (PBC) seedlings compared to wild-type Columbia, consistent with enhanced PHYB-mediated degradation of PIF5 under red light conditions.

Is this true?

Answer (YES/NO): NO